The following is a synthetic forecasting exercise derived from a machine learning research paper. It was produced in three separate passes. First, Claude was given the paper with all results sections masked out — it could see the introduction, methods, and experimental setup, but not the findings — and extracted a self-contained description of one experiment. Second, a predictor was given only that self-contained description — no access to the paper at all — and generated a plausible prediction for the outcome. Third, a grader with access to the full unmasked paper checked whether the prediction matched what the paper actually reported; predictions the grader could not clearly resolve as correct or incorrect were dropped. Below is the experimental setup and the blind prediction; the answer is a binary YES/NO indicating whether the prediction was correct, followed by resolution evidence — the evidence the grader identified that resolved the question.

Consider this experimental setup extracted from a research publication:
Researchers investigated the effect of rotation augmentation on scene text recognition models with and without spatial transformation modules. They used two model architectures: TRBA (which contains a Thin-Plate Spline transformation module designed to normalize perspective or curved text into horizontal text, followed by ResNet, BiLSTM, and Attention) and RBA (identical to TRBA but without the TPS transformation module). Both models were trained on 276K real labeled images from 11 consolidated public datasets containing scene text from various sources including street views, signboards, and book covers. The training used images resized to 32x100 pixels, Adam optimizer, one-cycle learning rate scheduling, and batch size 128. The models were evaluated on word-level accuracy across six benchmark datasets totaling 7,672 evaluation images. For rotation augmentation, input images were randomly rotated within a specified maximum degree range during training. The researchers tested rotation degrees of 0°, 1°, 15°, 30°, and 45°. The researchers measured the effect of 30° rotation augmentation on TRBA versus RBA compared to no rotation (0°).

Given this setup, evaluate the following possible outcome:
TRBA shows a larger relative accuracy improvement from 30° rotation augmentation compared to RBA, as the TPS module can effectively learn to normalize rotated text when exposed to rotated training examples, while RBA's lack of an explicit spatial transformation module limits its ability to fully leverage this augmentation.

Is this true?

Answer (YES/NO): NO